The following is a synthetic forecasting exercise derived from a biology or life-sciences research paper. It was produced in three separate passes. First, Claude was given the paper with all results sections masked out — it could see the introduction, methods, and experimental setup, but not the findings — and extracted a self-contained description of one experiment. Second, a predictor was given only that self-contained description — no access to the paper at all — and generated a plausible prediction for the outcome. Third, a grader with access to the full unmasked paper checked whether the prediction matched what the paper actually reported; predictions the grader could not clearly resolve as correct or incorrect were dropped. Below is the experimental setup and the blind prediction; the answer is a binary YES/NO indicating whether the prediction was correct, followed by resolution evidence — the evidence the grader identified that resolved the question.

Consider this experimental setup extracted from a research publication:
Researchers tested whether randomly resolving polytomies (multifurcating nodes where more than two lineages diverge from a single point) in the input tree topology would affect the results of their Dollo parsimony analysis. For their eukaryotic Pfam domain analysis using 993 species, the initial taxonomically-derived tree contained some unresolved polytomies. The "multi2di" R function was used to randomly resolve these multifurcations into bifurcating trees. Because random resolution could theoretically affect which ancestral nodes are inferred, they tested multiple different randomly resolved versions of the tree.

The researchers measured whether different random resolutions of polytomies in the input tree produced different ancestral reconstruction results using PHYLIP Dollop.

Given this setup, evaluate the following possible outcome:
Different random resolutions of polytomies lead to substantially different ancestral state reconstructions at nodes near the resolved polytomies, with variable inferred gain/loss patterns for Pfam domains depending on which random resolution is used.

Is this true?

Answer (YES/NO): NO